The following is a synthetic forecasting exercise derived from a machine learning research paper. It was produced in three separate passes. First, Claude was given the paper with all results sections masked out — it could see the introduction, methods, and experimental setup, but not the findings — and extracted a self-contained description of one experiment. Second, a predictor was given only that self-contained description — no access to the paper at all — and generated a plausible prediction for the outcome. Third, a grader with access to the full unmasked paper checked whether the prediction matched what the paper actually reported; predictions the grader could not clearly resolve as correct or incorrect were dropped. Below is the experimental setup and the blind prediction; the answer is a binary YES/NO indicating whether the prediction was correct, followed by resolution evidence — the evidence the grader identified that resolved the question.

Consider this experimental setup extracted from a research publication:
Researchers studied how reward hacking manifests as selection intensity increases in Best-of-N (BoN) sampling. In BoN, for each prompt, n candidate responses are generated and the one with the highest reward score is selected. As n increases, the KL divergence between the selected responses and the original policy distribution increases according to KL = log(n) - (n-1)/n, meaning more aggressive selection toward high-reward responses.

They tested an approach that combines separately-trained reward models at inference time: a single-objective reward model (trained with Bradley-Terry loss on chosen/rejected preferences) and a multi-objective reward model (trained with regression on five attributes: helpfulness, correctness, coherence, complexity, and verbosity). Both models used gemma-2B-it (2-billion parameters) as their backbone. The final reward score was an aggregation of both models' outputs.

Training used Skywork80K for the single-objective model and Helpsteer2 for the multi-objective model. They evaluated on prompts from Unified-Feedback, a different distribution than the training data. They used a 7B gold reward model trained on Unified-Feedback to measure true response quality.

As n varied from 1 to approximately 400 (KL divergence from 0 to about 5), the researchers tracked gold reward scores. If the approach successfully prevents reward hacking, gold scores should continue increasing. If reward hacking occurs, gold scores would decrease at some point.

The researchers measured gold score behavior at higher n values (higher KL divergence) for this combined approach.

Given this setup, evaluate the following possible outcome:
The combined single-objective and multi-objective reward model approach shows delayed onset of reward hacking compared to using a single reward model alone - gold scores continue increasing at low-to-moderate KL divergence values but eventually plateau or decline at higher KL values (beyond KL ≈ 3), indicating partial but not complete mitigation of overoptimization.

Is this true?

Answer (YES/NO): NO